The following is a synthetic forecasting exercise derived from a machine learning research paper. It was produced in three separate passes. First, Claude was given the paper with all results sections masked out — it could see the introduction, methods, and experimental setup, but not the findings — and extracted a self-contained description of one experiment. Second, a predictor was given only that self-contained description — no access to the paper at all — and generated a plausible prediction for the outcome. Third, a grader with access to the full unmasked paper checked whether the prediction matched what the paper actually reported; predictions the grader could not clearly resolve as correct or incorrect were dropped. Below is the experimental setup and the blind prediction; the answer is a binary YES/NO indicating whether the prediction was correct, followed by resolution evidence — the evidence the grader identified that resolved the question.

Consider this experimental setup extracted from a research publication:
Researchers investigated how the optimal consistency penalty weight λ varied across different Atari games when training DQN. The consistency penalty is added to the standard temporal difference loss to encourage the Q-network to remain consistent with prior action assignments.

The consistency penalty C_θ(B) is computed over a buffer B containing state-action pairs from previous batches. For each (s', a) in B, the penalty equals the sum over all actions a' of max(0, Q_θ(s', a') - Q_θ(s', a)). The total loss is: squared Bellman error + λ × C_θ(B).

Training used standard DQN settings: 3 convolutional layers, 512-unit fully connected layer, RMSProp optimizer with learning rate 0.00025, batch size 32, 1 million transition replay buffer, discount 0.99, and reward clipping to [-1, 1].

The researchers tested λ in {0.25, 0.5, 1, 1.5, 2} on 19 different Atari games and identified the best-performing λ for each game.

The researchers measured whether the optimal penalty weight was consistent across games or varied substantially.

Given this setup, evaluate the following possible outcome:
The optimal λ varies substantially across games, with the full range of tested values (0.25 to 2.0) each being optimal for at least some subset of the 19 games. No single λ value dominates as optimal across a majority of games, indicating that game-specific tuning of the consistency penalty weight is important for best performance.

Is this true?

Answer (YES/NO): NO